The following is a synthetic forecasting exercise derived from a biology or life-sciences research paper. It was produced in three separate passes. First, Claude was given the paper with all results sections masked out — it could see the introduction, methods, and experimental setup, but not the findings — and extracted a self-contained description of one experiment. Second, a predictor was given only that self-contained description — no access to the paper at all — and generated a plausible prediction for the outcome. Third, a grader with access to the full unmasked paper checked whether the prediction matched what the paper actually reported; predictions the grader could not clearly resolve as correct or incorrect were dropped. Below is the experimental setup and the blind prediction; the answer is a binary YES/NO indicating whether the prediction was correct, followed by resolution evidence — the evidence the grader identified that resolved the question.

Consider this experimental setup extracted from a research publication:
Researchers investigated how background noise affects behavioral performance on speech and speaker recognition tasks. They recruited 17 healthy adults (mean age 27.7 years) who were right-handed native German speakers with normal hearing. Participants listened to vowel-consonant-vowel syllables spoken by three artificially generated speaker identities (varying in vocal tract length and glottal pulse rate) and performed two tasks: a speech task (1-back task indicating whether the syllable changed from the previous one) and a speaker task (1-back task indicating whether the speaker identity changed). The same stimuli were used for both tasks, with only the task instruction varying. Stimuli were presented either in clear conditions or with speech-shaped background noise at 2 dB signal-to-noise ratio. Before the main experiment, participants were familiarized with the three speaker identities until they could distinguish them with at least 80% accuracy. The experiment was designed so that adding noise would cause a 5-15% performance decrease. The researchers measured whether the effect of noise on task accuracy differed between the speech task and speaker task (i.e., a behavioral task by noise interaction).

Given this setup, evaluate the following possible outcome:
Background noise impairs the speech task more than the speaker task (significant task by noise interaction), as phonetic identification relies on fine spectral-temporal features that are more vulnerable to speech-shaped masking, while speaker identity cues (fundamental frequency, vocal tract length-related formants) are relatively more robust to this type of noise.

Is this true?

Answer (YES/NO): YES